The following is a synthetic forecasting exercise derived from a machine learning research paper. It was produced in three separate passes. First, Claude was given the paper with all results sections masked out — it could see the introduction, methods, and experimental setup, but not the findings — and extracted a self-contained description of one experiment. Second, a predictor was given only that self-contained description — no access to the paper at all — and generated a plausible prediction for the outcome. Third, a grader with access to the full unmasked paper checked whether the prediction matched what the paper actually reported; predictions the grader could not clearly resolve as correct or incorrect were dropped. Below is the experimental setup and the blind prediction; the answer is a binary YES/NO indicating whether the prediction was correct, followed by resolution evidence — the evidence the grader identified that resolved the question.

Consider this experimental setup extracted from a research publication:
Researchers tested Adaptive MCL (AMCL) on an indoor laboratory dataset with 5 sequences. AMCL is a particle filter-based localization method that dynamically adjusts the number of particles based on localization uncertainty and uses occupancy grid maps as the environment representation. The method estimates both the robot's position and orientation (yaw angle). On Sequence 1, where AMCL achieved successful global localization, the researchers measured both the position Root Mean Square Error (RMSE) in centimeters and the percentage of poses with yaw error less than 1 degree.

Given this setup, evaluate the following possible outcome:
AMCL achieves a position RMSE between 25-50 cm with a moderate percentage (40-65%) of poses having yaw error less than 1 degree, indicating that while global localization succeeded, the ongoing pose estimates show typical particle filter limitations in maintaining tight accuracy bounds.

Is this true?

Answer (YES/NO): NO